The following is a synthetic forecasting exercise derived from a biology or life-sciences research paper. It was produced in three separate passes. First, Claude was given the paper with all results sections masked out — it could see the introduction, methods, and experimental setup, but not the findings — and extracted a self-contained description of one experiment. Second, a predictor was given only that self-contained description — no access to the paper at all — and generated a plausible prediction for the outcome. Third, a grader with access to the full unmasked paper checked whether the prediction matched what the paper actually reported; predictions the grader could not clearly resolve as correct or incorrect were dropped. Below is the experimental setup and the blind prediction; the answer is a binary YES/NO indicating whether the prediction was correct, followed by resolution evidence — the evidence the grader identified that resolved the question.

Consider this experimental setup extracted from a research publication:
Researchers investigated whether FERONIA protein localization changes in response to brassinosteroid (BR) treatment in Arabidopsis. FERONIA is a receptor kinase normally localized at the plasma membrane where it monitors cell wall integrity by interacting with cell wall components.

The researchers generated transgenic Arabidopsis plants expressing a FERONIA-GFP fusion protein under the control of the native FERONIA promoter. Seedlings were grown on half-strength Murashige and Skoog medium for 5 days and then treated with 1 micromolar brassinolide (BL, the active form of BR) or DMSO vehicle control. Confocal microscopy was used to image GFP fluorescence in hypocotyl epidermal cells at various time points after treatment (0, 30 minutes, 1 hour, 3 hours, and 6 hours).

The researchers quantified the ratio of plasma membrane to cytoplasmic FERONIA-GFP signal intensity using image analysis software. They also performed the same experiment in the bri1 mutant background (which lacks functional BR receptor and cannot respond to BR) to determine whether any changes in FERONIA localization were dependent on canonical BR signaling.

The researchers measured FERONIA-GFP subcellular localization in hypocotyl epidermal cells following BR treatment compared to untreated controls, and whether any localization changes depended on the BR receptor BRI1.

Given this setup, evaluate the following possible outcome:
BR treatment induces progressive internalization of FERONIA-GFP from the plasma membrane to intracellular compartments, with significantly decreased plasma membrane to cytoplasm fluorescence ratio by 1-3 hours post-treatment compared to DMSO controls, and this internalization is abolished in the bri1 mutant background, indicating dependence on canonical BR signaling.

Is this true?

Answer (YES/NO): NO